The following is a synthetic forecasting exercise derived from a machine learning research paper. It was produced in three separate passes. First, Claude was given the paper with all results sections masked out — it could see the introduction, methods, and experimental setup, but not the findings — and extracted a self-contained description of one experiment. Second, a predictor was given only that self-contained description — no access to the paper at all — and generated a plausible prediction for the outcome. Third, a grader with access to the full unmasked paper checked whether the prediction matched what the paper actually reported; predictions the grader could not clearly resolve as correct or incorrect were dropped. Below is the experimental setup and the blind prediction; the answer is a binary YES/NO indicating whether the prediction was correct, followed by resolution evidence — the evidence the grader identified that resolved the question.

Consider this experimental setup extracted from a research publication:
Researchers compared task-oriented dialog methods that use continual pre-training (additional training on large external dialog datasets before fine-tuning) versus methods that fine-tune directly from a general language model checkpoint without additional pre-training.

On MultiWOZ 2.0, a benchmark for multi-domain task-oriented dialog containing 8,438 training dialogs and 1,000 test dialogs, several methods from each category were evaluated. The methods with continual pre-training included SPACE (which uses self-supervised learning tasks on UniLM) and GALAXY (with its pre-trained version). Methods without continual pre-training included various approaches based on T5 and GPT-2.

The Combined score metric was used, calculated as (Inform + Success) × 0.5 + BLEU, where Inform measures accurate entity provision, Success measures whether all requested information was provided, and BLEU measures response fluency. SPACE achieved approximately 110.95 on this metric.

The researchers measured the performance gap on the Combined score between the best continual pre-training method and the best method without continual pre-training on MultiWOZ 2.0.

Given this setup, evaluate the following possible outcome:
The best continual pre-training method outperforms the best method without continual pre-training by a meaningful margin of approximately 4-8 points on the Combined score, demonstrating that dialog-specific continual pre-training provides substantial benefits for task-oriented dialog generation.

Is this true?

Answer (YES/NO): NO